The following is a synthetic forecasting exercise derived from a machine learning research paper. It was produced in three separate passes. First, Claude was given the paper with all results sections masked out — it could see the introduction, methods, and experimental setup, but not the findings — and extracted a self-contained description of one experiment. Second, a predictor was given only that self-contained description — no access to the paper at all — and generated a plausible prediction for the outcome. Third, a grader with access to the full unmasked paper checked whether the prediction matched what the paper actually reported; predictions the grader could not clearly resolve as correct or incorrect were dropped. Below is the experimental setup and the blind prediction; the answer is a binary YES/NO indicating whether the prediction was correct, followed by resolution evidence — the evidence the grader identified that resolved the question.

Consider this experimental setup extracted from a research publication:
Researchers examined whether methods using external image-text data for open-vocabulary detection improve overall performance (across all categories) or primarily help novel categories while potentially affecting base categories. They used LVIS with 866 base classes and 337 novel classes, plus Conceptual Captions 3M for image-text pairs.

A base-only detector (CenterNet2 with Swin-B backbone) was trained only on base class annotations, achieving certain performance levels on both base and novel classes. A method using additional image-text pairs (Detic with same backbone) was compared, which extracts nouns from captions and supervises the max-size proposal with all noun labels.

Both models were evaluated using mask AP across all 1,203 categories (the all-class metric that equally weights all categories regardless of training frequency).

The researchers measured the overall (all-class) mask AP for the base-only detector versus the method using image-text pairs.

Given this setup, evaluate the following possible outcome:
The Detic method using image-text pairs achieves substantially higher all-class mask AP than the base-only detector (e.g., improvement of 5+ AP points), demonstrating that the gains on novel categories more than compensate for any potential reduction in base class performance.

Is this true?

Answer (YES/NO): NO